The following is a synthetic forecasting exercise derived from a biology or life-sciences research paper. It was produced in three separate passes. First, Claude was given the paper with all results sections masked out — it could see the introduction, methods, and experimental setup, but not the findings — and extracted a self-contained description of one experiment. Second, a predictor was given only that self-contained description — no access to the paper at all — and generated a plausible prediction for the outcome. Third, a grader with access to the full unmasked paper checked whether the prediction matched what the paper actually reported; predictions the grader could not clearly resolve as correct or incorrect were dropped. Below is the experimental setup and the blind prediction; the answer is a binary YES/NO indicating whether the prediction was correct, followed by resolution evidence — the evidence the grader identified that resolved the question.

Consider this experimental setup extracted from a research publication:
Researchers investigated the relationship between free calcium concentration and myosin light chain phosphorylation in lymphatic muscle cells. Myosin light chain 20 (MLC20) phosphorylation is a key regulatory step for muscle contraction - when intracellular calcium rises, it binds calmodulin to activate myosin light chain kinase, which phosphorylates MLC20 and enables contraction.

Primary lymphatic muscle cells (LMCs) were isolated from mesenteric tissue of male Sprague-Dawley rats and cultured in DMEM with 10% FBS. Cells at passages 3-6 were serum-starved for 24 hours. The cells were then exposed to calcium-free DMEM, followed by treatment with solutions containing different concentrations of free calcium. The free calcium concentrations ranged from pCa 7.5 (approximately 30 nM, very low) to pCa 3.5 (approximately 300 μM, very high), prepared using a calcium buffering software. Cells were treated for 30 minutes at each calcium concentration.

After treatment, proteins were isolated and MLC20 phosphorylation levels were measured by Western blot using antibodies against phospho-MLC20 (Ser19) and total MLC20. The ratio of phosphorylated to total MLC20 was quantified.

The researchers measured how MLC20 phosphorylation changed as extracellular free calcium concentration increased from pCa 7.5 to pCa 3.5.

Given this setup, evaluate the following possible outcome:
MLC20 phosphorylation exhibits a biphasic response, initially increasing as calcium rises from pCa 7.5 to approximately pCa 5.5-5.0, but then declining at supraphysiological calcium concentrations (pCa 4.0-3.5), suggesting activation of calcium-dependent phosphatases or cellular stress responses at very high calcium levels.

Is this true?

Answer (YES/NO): NO